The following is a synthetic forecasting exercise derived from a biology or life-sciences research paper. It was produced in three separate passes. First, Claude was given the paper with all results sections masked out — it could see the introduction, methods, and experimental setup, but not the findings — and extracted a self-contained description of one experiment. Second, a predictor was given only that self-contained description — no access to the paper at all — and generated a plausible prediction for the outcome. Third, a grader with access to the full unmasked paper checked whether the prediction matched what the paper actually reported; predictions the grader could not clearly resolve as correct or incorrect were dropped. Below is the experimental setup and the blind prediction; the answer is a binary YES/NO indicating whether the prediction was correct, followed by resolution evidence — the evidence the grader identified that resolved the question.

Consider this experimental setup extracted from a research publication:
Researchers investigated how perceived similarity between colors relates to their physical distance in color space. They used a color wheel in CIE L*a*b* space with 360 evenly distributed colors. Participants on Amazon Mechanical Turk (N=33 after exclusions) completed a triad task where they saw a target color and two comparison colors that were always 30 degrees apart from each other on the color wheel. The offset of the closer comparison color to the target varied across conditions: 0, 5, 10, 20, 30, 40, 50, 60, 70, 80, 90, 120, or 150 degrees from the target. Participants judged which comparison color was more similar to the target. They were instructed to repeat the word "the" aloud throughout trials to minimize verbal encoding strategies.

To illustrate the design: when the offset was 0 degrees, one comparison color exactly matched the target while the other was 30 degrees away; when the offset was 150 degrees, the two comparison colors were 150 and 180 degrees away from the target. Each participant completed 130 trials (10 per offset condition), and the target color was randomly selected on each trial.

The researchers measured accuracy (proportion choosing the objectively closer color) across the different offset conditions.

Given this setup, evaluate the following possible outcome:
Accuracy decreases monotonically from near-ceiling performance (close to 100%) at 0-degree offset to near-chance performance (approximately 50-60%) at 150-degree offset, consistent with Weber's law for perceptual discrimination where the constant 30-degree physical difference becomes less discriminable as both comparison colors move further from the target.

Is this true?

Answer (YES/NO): YES